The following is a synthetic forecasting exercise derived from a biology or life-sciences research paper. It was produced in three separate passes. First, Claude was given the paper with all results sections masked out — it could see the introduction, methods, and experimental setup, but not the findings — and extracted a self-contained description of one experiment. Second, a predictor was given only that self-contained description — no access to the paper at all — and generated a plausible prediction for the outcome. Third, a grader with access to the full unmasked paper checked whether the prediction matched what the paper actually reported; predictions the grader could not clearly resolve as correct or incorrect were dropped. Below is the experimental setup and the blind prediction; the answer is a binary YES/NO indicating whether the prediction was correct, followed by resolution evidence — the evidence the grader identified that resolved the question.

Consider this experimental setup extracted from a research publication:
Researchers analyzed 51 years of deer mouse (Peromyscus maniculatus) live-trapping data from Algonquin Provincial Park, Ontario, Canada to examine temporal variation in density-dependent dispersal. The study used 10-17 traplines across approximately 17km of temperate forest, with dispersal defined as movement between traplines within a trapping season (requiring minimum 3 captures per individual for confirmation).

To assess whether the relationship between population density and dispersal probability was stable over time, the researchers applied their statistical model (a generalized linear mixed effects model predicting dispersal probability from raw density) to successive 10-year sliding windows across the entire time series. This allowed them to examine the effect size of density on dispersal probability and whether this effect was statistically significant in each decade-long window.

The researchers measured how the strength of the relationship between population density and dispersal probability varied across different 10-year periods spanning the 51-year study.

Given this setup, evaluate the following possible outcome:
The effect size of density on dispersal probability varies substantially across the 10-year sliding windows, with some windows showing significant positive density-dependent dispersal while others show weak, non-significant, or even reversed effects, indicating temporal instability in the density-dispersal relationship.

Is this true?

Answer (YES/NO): NO